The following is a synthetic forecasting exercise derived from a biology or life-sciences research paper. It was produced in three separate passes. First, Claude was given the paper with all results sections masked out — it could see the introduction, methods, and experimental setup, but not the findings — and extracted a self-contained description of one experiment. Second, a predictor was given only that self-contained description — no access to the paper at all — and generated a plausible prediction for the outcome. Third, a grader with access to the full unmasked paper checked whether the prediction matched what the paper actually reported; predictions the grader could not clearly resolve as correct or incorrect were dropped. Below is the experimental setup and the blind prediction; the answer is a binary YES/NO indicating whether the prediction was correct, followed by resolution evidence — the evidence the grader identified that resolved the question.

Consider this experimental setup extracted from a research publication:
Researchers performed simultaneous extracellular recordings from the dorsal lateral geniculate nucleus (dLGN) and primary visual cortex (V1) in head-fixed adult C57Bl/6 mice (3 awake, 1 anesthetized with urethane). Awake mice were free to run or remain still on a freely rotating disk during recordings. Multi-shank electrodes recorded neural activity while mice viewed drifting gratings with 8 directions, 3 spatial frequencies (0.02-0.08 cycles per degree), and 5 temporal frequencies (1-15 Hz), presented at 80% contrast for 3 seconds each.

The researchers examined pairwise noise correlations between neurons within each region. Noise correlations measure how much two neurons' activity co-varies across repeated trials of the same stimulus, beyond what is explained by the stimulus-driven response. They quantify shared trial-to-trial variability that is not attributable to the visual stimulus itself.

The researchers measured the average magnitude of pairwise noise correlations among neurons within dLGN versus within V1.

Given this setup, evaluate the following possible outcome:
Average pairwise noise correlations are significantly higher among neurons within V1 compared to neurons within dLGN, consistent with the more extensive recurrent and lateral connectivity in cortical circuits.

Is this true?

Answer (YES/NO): YES